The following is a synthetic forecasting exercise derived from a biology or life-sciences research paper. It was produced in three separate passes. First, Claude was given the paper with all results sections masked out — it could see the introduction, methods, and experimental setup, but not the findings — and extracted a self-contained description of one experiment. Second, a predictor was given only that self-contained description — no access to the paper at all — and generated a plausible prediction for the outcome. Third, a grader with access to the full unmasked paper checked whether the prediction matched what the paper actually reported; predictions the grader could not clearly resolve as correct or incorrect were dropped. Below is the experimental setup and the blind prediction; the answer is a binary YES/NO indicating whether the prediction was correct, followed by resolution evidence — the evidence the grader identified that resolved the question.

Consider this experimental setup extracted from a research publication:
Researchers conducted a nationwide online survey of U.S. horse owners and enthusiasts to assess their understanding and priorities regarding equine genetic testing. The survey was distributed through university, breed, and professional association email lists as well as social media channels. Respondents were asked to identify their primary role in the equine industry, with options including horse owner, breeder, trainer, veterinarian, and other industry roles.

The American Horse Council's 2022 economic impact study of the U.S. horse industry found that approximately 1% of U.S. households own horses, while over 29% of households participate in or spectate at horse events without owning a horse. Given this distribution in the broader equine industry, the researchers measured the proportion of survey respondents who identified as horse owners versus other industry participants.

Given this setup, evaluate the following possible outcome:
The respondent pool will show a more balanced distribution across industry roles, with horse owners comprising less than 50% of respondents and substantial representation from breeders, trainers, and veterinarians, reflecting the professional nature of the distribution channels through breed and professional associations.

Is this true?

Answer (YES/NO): NO